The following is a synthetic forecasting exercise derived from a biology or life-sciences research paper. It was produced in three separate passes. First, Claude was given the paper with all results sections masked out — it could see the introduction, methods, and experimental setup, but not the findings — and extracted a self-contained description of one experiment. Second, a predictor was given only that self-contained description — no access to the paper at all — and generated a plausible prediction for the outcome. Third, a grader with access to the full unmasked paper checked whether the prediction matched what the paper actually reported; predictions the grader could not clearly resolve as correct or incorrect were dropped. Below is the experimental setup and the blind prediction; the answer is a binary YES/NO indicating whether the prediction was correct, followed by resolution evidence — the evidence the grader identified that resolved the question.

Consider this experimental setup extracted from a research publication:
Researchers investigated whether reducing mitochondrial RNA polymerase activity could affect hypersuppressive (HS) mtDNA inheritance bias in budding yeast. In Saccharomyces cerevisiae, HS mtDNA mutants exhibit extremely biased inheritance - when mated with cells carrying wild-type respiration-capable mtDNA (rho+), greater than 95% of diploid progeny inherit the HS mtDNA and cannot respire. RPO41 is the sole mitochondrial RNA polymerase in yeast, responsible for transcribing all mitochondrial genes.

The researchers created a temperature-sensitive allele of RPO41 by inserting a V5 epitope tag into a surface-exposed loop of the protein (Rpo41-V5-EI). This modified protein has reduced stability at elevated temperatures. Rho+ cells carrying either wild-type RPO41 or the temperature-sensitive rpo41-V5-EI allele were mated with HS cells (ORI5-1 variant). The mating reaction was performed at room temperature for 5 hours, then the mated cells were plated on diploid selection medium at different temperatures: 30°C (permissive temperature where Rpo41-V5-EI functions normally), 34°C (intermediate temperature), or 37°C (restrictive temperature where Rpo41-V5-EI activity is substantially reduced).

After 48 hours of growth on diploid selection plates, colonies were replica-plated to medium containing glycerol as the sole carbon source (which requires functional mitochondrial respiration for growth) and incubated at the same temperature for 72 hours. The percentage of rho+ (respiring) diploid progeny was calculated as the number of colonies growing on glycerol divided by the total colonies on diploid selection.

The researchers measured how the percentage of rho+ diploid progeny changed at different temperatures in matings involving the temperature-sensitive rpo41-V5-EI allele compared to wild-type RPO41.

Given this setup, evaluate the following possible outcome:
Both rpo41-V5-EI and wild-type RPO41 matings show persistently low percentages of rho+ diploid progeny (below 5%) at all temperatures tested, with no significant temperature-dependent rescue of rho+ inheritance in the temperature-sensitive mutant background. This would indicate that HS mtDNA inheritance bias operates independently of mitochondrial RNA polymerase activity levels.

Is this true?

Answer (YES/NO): NO